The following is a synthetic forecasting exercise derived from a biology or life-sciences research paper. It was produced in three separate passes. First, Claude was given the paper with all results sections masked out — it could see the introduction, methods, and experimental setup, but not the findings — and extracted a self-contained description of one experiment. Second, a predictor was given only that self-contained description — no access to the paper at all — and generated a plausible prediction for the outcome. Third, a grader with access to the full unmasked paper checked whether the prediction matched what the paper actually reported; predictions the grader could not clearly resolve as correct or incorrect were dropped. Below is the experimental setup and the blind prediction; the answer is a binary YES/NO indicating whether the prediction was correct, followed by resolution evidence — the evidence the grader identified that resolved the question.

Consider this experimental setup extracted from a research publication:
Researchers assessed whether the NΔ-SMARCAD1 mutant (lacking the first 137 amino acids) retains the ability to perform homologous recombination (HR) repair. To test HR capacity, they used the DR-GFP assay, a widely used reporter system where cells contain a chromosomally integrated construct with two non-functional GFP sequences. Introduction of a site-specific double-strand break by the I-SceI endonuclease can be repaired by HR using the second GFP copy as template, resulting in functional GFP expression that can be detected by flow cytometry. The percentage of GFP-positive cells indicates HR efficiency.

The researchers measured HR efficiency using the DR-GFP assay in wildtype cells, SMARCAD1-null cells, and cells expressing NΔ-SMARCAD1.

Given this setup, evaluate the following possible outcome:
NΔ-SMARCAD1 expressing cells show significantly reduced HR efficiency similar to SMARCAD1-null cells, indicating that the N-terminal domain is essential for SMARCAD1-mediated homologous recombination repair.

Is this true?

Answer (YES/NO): NO